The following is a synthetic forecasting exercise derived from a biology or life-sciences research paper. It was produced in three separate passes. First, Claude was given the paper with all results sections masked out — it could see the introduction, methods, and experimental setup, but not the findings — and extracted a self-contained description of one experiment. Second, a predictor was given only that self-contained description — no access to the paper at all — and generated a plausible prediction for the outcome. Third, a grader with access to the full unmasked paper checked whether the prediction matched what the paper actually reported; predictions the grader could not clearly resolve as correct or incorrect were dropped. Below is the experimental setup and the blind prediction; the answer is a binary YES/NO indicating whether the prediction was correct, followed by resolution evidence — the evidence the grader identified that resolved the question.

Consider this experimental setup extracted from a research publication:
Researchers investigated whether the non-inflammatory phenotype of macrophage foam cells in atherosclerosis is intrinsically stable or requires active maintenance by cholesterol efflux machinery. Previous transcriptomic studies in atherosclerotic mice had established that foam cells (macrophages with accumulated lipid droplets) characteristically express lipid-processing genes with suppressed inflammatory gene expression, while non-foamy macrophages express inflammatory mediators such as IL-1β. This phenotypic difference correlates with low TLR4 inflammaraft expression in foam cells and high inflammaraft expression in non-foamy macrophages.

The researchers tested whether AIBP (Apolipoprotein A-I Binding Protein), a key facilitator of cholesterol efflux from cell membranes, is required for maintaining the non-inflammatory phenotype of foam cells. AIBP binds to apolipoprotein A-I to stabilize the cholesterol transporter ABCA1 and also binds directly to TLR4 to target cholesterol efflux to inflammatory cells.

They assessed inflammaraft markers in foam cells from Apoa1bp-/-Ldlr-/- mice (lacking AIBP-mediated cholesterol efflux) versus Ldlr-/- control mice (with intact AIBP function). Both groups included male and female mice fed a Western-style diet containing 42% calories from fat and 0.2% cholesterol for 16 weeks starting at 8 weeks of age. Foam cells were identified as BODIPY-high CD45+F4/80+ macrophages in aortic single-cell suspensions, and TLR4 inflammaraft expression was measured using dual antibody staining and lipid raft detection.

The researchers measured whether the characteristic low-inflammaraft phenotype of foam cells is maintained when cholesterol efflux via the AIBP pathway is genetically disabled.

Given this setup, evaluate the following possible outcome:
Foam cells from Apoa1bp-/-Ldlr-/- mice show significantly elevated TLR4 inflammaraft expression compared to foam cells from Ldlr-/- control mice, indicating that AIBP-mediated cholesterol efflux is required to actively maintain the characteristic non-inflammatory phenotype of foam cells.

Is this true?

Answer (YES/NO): YES